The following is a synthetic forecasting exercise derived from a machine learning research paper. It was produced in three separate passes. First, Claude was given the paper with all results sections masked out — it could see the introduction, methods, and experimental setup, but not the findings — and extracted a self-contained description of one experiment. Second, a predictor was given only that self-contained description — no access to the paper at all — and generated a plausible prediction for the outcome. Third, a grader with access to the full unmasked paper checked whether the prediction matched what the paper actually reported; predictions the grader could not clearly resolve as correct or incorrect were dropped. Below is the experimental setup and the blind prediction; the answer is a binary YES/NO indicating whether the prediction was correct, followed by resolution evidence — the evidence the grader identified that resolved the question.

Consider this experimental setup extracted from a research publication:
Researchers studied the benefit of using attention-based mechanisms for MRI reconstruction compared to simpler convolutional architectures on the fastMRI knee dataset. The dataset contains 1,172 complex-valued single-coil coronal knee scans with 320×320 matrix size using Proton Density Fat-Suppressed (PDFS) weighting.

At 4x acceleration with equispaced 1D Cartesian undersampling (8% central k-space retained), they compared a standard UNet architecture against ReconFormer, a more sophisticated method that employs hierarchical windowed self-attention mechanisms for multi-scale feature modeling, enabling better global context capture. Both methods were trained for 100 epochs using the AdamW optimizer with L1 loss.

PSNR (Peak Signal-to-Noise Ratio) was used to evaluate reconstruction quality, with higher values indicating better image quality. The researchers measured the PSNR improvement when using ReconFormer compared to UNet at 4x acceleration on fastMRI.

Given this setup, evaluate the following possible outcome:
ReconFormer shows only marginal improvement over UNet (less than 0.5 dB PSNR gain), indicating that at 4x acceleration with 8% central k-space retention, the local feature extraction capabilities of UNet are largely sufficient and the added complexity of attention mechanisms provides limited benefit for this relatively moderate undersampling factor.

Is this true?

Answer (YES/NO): NO